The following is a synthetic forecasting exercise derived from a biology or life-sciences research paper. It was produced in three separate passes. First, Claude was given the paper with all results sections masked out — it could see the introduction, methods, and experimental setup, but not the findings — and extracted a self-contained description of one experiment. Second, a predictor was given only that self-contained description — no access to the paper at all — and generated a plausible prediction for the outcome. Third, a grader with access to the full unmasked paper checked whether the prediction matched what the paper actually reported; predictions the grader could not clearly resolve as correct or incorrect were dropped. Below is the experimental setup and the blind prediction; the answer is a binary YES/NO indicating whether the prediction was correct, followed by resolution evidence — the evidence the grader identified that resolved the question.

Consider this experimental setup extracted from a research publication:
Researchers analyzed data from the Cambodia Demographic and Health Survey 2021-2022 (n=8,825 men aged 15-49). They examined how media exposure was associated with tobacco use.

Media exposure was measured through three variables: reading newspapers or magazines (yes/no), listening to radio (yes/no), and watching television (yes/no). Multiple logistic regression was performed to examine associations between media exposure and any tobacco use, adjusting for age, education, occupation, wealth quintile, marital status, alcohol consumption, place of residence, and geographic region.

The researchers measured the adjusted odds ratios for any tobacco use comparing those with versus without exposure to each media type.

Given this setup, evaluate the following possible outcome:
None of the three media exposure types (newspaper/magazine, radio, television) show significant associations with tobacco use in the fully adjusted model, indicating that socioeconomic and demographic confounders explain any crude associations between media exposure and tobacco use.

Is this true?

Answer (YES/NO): NO